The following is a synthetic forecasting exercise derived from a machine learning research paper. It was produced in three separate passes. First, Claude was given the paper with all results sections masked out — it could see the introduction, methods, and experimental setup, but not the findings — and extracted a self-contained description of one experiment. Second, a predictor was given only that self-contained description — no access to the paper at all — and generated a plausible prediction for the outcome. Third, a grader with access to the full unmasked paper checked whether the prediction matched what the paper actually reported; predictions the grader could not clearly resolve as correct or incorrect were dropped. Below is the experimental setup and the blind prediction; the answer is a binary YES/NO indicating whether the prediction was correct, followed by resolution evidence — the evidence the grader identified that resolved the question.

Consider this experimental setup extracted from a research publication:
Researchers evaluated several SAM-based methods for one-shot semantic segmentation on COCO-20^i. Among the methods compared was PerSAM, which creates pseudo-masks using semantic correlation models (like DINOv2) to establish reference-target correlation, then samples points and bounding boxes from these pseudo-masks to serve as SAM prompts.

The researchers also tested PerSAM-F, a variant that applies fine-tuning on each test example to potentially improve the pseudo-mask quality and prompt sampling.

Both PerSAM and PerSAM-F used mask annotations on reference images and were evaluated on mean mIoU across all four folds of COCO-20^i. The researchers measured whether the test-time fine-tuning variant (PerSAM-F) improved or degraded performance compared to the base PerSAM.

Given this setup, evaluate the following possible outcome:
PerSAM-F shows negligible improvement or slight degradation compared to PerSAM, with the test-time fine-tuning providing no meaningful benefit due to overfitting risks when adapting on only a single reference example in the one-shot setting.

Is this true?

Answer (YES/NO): YES